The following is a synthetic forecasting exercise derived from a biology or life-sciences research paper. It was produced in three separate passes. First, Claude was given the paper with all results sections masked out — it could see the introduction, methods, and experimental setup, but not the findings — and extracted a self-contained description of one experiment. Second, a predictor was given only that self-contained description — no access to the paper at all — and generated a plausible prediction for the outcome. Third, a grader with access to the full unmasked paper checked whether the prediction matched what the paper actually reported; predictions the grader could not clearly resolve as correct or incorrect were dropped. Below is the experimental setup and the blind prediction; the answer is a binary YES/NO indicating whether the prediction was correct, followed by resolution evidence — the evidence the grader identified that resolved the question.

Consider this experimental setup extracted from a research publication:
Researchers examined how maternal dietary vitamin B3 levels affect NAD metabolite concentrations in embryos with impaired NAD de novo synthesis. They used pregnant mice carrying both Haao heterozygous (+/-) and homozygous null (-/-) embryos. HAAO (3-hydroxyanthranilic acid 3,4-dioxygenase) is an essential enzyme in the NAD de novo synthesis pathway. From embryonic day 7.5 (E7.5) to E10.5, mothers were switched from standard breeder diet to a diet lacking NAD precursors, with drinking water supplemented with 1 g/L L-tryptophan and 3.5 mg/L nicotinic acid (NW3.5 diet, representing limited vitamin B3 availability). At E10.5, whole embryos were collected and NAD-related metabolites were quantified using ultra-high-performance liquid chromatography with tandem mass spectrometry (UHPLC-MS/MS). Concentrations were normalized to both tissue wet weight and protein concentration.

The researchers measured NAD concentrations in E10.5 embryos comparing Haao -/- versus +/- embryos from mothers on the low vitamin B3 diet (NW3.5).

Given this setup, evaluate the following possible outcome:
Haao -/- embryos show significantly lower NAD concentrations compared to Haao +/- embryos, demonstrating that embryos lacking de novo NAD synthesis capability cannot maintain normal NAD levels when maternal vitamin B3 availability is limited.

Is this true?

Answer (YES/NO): YES